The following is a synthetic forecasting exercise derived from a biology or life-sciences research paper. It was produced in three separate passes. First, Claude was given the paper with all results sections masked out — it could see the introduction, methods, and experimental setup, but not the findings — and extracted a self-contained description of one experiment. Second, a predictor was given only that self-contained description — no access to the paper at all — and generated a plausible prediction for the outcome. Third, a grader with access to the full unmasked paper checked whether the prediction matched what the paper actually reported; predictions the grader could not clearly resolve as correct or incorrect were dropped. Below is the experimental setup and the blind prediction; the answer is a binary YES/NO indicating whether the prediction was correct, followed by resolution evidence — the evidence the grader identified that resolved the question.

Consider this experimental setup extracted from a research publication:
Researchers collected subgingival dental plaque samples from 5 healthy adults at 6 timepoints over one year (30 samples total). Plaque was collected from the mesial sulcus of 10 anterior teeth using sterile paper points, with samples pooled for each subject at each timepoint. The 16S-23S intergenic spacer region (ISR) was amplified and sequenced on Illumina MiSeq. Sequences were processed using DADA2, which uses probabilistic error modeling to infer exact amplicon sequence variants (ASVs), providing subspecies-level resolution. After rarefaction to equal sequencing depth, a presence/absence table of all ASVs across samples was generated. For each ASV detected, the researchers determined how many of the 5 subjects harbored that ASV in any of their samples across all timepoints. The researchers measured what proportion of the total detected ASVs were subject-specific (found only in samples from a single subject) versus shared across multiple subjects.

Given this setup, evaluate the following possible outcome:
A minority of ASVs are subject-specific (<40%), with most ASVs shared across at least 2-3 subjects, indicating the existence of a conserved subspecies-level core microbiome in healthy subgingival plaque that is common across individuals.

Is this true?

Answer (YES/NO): NO